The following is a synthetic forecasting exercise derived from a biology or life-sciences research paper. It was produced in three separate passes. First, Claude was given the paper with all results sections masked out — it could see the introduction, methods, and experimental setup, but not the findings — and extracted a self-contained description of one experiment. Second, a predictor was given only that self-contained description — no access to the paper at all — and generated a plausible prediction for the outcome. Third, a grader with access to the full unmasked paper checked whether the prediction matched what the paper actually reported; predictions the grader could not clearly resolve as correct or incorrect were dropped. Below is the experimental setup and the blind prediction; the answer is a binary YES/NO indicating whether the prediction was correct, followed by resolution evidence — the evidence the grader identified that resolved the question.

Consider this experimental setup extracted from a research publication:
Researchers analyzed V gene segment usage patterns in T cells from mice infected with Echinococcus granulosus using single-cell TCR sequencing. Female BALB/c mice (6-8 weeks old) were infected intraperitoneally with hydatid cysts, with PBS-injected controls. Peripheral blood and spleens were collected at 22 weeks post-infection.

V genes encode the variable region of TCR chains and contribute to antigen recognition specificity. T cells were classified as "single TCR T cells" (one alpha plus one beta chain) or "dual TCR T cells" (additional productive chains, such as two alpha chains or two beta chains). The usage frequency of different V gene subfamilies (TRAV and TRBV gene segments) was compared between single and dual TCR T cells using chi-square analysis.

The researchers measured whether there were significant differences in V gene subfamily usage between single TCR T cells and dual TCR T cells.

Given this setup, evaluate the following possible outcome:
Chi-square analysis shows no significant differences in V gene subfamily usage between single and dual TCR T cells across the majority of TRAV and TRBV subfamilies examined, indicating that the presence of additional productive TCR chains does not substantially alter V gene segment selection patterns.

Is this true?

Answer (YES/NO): NO